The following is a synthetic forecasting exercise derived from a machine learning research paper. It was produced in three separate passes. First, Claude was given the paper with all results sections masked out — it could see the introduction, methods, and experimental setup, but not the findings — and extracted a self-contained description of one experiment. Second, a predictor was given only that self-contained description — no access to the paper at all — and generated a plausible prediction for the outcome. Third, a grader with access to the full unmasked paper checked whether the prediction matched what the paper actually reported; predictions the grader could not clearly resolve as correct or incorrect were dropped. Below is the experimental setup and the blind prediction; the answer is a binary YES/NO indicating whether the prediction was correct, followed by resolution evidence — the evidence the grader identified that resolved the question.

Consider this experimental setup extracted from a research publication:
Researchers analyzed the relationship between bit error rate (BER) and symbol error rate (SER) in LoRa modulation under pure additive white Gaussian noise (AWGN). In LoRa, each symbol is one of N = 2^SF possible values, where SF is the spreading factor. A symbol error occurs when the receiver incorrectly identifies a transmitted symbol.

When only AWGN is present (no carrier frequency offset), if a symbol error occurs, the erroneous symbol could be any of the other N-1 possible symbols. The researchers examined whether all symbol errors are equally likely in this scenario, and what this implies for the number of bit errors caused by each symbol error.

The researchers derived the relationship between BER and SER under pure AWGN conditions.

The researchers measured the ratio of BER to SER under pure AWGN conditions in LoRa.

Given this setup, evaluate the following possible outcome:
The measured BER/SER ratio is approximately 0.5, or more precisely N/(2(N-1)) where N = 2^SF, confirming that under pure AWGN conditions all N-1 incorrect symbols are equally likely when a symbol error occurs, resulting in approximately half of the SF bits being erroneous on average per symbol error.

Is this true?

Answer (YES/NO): YES